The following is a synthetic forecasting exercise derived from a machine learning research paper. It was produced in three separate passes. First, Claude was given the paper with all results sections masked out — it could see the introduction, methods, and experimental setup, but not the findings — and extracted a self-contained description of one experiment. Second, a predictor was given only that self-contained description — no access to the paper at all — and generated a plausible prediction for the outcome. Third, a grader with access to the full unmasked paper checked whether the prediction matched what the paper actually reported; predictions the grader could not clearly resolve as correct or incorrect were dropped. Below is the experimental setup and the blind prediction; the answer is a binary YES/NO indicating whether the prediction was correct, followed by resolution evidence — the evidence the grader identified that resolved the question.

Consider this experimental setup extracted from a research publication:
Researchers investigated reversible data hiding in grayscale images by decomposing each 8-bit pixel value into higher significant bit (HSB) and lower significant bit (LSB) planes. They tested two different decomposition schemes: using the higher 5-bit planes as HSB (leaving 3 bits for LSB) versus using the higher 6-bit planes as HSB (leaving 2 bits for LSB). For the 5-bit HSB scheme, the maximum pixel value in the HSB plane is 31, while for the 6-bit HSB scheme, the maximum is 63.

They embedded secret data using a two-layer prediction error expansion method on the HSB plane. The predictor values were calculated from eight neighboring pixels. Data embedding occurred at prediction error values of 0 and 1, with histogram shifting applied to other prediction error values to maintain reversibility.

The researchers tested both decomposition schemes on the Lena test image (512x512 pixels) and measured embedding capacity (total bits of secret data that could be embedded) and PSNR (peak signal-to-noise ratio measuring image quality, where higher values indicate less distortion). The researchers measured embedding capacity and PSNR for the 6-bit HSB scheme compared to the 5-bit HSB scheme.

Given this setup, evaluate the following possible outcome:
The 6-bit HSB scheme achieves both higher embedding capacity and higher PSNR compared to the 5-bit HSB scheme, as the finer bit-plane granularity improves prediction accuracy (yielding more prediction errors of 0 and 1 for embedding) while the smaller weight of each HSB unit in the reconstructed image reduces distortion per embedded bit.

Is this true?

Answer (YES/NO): NO